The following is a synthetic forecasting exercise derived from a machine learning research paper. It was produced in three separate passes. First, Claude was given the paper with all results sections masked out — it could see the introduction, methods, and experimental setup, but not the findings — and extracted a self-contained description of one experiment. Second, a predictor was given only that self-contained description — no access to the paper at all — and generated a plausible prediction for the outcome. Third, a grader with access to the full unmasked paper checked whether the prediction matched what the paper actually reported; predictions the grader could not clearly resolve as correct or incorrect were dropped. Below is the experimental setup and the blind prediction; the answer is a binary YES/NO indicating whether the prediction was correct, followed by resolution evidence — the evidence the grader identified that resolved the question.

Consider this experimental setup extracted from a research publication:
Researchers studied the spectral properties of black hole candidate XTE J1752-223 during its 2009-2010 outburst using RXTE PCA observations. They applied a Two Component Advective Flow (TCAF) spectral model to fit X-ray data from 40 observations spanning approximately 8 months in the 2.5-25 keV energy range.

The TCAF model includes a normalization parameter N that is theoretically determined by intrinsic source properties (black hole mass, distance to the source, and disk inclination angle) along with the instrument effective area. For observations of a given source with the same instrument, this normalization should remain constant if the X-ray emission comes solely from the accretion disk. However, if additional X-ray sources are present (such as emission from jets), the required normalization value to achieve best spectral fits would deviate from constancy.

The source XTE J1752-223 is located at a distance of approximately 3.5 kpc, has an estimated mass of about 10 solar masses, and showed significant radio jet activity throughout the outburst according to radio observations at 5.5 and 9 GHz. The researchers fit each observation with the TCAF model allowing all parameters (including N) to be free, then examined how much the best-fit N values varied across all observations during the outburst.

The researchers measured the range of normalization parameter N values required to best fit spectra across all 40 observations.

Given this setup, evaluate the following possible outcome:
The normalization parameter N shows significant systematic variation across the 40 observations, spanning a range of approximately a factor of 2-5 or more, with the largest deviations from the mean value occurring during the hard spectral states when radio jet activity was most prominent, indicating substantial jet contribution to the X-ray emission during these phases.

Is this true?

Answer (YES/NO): NO